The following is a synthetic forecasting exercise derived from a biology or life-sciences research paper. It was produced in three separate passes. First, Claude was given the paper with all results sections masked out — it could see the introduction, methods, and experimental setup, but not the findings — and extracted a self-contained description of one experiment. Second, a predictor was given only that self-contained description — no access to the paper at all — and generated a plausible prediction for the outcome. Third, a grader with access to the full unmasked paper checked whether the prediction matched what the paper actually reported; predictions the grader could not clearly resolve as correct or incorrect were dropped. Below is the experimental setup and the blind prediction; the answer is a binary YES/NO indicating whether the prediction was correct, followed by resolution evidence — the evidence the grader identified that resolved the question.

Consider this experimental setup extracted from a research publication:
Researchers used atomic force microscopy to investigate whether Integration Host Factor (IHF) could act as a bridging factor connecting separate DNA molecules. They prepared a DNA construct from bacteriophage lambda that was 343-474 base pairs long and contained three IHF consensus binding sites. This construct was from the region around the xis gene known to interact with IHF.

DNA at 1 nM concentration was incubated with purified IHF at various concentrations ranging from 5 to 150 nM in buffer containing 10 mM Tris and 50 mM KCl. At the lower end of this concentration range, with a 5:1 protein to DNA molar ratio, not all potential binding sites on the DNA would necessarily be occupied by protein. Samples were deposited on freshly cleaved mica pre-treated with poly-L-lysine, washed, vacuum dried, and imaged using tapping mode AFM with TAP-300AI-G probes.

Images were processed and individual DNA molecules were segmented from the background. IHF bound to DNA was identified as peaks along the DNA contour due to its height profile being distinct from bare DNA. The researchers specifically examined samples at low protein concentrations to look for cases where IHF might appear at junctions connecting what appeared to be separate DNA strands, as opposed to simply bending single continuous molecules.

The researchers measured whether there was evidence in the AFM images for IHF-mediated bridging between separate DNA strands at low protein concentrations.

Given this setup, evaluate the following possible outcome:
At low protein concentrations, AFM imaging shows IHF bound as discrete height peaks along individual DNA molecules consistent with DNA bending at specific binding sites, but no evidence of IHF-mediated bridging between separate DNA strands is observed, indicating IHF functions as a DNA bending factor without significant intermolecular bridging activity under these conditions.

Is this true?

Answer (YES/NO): NO